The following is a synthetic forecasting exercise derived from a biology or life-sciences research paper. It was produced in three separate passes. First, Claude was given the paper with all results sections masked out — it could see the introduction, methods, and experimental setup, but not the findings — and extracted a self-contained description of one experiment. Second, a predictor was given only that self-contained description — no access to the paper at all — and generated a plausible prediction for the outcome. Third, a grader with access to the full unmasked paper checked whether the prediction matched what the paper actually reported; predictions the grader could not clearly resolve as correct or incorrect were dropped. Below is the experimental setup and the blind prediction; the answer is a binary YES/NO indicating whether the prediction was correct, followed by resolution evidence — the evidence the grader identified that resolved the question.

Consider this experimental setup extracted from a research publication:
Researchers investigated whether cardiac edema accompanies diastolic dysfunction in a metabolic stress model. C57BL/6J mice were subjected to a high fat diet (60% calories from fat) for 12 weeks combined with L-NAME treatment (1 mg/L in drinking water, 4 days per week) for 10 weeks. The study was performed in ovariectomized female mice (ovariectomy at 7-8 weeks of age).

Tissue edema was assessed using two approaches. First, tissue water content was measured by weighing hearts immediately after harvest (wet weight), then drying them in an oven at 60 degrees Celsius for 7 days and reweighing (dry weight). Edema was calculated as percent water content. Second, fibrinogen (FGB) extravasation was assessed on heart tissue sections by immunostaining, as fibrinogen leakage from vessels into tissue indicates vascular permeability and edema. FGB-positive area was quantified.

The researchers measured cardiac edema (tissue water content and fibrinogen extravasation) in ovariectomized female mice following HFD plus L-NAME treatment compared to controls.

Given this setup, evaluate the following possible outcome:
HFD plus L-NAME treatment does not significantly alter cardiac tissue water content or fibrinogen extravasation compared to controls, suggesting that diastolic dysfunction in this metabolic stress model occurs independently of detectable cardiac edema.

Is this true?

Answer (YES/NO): NO